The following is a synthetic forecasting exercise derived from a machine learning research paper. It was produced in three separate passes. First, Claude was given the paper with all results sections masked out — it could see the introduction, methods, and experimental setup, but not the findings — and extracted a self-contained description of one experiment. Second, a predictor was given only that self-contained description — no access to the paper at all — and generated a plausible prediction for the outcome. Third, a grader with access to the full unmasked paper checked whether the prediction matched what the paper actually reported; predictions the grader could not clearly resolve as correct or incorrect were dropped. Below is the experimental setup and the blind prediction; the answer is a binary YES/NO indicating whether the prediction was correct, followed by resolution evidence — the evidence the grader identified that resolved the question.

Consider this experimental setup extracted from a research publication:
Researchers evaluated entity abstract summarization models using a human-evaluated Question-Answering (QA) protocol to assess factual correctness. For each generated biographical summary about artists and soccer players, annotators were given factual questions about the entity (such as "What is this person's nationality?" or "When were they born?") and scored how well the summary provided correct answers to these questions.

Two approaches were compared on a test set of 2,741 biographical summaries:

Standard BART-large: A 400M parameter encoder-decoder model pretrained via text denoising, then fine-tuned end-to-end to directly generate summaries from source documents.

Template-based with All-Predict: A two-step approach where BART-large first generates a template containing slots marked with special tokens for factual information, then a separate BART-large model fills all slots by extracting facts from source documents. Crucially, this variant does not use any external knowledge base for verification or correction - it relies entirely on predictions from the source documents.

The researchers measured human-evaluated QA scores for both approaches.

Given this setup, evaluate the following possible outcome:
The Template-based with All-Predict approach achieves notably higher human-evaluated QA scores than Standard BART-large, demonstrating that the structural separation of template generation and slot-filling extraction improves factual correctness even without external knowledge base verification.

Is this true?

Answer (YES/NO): NO